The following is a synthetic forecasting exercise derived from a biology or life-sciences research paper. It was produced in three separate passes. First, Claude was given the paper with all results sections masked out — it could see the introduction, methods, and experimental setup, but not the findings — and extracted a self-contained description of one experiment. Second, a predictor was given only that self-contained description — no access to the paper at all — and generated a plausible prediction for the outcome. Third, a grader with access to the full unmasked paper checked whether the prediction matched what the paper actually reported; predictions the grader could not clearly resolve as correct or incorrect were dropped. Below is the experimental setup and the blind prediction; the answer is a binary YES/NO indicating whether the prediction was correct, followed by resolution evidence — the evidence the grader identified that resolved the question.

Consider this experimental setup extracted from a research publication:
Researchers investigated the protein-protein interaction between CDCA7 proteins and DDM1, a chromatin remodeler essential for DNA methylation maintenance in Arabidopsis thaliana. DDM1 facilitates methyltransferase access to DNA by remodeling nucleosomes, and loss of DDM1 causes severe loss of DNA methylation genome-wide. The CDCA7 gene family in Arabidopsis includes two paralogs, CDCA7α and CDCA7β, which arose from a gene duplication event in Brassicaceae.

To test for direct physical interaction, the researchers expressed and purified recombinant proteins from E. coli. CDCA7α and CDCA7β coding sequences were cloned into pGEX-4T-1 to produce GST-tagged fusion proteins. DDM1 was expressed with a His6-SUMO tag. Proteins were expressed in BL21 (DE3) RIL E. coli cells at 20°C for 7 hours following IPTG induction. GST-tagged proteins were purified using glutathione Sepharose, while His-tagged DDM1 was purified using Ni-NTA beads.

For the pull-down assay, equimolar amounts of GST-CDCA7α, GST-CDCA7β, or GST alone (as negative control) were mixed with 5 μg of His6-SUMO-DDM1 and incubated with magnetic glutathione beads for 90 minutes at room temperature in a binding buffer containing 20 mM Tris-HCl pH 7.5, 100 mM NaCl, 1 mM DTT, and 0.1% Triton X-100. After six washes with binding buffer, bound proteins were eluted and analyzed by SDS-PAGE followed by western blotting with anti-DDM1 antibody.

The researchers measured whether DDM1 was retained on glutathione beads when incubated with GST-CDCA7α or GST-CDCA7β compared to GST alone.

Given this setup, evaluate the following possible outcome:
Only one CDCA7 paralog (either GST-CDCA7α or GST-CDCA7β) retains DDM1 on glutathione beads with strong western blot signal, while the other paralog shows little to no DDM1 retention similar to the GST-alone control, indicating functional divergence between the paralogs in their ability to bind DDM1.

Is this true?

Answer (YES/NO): NO